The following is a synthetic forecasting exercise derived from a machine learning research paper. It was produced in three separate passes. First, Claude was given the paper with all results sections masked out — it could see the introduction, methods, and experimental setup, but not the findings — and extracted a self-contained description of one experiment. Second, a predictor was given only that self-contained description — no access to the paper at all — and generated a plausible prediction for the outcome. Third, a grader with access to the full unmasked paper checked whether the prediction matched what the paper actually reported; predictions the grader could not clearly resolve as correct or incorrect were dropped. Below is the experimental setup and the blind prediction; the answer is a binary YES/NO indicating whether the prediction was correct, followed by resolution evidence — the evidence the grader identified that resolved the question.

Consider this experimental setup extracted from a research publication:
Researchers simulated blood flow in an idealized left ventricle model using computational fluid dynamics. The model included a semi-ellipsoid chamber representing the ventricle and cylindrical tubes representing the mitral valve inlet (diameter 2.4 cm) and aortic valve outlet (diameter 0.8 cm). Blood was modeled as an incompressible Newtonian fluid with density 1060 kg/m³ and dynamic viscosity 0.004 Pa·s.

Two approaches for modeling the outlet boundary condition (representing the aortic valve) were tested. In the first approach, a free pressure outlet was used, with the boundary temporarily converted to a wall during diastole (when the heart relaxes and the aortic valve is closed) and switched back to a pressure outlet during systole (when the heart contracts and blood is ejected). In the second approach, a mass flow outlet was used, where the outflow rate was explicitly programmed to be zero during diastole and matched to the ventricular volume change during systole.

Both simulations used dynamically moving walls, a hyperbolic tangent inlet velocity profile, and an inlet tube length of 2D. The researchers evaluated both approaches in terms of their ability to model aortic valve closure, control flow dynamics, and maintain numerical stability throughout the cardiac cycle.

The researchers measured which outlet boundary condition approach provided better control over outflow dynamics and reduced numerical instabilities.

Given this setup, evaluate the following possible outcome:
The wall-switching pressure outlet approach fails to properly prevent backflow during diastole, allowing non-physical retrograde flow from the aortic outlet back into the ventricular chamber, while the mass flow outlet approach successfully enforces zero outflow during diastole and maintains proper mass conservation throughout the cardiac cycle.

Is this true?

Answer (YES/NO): NO